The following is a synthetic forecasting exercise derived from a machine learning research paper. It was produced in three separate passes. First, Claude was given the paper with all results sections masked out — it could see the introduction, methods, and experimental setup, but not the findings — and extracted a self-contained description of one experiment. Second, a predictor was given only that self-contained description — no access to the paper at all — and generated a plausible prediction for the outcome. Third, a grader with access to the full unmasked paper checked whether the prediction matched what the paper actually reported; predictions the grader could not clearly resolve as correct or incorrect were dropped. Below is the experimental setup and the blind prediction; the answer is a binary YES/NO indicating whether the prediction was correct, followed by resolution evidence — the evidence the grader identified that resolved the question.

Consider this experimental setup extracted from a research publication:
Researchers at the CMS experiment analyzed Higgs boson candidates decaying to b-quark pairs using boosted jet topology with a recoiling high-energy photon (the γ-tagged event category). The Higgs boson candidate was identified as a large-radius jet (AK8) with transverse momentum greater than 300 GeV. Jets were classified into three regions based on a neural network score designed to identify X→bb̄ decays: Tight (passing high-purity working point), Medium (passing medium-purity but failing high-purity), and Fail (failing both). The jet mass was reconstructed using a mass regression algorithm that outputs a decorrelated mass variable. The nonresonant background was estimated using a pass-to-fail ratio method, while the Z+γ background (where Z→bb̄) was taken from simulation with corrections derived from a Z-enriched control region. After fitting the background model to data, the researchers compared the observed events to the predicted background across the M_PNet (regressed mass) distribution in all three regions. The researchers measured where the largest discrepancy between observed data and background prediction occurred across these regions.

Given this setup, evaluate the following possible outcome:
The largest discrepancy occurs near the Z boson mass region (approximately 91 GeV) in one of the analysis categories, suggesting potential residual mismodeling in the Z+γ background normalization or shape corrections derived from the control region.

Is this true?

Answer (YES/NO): YES